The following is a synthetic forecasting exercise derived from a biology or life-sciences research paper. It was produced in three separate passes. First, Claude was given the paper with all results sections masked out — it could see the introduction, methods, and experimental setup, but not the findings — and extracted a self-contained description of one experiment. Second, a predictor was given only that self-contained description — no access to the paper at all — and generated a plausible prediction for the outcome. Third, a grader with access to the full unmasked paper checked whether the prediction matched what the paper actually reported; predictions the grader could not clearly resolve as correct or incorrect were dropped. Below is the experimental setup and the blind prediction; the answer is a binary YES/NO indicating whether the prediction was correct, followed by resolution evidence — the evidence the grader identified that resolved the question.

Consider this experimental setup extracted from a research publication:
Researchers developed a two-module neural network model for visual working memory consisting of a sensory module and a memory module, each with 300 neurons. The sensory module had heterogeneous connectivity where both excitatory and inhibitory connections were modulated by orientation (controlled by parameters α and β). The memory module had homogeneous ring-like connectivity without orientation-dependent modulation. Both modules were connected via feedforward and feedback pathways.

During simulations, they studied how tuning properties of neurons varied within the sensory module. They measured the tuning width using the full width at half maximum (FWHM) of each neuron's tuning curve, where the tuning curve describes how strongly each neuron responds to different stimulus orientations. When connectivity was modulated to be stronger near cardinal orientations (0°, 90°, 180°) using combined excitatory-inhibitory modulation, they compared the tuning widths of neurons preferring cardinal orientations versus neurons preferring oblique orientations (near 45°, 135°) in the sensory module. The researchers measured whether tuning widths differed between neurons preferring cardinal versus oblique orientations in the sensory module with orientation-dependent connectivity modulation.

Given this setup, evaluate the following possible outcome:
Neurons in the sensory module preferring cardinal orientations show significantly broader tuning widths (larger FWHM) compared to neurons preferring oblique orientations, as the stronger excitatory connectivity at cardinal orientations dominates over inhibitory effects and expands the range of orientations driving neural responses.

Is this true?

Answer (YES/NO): NO